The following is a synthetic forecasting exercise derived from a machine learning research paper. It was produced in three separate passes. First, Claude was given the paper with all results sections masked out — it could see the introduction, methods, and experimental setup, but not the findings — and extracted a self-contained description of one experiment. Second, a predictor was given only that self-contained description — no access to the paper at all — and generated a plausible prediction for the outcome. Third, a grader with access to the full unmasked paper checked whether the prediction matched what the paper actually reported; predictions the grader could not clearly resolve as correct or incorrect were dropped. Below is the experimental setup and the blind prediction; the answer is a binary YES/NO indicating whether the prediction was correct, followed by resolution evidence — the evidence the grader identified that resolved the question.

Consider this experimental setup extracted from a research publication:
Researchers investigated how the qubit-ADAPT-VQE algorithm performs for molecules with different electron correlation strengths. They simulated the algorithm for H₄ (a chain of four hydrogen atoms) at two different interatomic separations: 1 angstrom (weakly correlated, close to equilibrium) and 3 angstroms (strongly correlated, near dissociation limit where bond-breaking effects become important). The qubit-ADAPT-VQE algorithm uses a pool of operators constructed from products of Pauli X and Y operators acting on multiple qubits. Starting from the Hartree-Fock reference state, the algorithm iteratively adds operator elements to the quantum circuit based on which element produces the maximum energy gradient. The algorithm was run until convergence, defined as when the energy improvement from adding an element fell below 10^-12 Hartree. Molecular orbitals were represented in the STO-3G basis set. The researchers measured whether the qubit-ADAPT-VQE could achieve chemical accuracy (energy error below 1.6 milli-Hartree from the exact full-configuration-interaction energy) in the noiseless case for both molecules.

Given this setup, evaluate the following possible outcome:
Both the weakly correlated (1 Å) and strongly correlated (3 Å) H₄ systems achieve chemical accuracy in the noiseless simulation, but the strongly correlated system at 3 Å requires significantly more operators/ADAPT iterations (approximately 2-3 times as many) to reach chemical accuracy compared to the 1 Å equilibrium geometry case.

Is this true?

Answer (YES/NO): NO